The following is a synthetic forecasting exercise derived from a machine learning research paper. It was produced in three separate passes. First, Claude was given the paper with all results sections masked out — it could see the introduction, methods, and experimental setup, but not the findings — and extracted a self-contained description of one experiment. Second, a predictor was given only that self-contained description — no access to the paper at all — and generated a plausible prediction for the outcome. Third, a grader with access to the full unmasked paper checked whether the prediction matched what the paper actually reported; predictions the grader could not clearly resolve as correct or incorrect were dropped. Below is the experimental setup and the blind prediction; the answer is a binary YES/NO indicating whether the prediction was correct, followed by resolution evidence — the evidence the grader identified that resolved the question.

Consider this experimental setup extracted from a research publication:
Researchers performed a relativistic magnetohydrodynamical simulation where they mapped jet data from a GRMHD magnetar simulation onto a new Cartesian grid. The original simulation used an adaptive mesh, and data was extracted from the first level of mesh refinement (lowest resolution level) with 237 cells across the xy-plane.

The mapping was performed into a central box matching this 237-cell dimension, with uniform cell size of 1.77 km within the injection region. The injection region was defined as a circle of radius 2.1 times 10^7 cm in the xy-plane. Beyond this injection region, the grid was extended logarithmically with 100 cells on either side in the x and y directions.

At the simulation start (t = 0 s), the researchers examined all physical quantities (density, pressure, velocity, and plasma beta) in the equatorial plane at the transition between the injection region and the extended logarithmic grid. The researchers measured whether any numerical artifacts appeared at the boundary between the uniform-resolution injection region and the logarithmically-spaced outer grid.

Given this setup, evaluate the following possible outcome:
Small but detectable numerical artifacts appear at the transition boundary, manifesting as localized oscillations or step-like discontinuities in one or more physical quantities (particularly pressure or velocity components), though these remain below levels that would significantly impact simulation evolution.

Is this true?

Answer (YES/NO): NO